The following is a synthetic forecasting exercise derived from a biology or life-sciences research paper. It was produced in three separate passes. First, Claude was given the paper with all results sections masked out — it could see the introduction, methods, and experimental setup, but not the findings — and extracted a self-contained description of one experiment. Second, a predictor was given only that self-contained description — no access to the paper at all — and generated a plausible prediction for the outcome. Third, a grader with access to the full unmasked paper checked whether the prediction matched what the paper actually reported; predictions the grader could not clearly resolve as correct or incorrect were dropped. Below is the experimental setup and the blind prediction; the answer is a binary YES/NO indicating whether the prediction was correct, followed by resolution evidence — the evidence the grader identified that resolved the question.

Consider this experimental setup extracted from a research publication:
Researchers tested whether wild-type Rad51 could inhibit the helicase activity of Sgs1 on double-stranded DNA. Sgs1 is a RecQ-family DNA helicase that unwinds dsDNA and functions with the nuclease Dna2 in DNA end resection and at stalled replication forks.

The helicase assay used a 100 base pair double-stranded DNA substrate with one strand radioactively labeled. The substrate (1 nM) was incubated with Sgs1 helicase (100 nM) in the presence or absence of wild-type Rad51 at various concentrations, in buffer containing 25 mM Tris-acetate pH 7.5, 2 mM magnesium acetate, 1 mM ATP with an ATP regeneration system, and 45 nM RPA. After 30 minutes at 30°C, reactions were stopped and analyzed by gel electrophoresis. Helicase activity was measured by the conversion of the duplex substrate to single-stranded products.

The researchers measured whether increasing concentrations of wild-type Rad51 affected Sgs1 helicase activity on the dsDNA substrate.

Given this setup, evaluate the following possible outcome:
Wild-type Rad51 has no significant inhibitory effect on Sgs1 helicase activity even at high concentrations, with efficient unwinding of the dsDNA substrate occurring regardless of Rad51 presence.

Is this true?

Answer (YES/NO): NO